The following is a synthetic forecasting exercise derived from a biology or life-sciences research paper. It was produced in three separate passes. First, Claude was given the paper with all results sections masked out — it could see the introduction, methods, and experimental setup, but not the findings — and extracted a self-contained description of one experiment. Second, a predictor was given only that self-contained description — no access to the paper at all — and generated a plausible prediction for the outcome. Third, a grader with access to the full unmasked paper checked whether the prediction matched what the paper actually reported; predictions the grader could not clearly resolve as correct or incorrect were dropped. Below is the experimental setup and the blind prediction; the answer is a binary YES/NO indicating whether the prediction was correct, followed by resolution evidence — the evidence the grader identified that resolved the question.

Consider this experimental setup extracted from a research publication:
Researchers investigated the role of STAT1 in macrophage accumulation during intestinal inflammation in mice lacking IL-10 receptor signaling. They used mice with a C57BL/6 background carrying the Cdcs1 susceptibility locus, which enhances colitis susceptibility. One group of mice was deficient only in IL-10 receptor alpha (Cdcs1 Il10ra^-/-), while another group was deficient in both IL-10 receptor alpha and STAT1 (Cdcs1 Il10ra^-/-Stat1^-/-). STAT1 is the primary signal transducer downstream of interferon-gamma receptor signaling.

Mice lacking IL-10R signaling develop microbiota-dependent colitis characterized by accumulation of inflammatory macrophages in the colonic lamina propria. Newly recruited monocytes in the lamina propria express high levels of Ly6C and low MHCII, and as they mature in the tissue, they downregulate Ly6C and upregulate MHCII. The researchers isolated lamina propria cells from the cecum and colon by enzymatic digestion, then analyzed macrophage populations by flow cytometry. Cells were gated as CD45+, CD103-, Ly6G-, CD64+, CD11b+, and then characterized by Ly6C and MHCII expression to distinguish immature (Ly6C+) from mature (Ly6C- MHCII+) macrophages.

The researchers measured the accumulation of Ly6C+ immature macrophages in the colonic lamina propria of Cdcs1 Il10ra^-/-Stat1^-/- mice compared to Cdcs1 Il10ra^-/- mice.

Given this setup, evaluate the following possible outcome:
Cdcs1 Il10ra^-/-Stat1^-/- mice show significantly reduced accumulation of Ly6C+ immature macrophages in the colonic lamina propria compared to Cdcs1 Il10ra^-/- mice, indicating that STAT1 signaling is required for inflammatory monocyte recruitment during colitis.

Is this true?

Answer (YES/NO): YES